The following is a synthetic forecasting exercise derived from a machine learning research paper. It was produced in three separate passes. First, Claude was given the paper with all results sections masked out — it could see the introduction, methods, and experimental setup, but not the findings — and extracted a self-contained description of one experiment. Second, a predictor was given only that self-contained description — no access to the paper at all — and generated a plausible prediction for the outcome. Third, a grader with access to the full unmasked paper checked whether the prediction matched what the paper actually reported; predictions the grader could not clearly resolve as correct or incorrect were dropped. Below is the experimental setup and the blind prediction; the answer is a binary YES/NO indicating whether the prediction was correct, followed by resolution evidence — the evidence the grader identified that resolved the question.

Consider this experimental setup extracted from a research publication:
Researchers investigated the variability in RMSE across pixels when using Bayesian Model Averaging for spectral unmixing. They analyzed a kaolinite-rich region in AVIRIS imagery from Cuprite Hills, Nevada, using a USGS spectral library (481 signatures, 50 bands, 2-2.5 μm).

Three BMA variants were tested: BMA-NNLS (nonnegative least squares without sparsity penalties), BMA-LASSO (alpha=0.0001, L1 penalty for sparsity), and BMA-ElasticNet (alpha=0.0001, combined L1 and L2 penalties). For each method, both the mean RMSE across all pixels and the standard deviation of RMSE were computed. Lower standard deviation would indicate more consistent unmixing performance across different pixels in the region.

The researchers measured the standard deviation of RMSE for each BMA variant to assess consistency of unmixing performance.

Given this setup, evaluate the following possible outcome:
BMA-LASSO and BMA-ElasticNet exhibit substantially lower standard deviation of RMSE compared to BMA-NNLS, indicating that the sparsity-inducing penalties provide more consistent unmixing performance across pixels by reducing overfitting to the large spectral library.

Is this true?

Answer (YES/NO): YES